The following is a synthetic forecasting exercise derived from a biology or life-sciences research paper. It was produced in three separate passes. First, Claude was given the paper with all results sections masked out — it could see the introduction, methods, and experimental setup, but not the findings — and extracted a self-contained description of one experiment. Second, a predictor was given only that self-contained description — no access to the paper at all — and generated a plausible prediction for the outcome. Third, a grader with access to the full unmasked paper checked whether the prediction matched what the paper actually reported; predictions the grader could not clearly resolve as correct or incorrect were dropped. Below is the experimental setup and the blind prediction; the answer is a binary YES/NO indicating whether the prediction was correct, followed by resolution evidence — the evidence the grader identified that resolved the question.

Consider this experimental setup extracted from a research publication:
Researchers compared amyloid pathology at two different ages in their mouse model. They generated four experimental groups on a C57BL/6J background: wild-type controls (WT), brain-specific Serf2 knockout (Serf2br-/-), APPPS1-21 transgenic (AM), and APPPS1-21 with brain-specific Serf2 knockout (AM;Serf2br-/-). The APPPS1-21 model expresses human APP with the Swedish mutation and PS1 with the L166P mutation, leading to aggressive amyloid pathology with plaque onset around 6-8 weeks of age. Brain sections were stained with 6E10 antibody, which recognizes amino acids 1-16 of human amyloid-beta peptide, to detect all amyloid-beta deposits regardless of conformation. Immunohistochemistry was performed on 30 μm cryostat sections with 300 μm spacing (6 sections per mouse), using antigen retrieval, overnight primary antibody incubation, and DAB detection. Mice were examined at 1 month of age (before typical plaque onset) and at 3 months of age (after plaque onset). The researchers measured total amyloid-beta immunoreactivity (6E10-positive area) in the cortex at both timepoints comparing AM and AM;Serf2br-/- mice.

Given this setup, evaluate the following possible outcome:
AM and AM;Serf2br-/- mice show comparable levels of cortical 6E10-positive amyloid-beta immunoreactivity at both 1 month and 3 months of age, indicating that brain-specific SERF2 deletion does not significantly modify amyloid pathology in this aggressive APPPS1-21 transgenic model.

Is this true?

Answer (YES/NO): NO